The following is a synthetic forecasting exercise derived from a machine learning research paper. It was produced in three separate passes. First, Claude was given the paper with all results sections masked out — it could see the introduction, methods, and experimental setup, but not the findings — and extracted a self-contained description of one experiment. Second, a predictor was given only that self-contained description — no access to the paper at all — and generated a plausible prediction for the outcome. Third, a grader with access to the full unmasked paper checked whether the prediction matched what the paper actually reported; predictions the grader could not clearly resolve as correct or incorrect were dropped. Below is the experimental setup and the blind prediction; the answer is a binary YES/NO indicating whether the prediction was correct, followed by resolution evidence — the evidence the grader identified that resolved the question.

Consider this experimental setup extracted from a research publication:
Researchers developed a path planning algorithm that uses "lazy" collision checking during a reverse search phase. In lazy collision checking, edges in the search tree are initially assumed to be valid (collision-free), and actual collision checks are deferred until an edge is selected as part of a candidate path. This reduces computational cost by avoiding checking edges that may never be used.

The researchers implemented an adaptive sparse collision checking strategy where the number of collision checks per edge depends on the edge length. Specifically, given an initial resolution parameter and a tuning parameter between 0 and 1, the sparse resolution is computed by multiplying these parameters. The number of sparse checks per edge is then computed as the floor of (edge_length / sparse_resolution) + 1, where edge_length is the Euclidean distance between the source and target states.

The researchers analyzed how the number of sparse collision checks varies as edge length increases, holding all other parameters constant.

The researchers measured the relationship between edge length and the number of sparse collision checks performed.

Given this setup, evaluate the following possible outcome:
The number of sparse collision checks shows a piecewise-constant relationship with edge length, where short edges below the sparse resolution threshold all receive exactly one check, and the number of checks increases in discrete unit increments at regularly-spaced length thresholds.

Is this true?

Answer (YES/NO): YES